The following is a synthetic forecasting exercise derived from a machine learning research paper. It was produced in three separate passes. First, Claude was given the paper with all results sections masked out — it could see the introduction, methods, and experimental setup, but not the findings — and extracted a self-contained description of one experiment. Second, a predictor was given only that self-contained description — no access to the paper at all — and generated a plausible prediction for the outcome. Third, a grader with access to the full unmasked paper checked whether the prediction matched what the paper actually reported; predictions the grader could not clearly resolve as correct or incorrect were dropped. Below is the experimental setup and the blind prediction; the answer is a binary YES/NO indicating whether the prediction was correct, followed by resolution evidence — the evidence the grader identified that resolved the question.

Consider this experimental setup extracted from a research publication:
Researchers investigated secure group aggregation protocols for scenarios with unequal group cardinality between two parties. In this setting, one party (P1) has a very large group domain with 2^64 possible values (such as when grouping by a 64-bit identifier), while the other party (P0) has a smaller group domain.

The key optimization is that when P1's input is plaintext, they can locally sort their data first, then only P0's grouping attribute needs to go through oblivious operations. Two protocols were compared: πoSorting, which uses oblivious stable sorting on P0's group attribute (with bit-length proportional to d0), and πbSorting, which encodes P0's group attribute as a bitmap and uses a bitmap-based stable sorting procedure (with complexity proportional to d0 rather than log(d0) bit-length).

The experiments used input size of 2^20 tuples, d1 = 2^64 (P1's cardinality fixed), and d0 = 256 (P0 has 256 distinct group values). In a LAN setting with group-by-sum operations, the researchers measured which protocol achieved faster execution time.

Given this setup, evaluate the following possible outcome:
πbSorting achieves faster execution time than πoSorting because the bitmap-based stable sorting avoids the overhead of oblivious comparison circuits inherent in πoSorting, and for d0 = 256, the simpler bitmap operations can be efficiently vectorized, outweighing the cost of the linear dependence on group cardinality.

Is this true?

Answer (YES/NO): YES